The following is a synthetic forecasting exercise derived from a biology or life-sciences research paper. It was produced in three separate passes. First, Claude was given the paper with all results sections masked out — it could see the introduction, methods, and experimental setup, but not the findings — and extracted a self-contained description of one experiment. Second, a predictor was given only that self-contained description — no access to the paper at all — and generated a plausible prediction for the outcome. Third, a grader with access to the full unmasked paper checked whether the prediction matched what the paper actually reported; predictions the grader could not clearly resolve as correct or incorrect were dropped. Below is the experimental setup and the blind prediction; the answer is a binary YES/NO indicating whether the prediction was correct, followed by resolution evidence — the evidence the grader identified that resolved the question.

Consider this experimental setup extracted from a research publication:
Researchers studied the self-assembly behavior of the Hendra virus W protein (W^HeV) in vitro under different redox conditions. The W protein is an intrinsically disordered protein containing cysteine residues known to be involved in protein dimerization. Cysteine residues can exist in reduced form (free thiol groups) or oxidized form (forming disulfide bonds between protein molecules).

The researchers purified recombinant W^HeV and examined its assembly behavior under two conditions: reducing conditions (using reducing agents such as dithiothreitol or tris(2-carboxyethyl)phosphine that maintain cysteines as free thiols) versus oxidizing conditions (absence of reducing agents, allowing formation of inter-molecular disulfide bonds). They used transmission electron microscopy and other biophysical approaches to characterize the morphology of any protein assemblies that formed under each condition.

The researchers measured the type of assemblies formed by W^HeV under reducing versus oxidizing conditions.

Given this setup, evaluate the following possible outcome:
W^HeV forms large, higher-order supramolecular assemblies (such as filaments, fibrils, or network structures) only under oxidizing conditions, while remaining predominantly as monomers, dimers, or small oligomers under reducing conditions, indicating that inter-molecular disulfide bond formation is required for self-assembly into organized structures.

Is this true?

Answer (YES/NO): NO